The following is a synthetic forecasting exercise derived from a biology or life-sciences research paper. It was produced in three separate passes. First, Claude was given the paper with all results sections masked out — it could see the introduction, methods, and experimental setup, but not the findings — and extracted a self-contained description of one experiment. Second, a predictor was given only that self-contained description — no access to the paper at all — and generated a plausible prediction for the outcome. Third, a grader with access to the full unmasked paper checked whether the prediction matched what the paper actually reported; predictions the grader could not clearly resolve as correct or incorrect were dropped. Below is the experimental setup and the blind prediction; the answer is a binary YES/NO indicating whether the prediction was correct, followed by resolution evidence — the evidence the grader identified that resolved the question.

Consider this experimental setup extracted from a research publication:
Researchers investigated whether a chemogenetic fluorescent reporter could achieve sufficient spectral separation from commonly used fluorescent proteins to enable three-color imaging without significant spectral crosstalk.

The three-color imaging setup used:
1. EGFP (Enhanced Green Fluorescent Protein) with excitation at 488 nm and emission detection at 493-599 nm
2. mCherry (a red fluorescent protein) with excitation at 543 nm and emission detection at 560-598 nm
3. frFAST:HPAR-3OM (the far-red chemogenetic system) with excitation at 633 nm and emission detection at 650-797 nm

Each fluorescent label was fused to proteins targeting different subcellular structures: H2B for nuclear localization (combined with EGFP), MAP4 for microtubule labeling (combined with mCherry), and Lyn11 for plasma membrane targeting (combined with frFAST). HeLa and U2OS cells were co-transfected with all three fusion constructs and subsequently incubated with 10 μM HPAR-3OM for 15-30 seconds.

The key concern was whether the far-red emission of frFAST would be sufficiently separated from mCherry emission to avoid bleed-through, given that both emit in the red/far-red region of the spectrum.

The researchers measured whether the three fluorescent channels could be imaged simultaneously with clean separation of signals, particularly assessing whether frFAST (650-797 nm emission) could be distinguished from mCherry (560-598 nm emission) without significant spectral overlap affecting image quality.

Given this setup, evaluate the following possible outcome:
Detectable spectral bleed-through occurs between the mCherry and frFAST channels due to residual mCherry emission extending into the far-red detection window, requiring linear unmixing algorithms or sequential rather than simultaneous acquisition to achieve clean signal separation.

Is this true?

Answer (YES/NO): NO